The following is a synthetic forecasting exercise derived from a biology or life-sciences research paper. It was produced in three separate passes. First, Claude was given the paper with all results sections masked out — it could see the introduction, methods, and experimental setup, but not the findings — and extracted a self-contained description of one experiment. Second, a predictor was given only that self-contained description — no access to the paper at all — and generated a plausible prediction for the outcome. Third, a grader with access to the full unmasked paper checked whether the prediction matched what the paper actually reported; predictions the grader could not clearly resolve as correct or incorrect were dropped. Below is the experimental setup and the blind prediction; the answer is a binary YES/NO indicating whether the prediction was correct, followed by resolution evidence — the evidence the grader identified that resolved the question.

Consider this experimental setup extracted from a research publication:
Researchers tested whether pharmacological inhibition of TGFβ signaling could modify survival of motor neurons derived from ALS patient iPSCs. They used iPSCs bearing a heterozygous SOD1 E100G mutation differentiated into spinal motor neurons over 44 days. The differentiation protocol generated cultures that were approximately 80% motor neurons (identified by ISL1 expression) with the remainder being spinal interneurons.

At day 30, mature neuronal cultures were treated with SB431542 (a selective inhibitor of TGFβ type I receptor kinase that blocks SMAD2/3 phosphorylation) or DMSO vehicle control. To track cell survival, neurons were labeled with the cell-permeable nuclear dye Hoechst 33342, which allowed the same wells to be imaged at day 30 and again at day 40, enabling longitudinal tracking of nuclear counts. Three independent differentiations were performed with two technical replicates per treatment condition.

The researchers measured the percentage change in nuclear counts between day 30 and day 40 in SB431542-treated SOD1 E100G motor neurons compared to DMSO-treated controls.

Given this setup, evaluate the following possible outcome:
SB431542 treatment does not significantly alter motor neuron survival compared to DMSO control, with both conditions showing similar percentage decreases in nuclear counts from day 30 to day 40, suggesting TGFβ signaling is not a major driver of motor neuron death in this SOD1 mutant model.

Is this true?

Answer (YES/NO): NO